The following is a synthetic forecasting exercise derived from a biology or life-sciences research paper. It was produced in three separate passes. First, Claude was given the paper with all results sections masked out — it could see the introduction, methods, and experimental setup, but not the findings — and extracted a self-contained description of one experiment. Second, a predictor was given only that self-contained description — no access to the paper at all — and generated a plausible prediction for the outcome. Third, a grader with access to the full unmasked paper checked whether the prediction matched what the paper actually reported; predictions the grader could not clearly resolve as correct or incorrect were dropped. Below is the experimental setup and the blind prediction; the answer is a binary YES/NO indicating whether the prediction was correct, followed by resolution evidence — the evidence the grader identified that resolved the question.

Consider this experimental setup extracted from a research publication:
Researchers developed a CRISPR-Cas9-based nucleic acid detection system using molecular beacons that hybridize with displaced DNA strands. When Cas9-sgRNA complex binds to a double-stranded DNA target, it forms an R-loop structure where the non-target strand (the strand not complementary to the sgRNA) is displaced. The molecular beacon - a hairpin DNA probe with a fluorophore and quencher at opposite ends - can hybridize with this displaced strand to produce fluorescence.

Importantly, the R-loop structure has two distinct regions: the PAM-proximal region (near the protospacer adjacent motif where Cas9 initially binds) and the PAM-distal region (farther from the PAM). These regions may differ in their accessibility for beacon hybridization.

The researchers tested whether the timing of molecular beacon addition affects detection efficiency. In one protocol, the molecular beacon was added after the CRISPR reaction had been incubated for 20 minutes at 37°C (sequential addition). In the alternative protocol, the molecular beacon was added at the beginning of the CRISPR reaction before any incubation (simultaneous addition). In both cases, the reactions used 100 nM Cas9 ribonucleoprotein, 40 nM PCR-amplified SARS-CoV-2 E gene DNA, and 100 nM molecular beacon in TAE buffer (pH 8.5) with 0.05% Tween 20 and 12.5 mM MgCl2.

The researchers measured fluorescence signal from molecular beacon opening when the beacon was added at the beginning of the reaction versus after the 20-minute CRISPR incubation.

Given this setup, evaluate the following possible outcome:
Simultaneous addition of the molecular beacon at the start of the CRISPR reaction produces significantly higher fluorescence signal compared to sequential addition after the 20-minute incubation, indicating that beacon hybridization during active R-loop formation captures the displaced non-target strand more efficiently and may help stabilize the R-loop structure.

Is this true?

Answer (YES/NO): NO